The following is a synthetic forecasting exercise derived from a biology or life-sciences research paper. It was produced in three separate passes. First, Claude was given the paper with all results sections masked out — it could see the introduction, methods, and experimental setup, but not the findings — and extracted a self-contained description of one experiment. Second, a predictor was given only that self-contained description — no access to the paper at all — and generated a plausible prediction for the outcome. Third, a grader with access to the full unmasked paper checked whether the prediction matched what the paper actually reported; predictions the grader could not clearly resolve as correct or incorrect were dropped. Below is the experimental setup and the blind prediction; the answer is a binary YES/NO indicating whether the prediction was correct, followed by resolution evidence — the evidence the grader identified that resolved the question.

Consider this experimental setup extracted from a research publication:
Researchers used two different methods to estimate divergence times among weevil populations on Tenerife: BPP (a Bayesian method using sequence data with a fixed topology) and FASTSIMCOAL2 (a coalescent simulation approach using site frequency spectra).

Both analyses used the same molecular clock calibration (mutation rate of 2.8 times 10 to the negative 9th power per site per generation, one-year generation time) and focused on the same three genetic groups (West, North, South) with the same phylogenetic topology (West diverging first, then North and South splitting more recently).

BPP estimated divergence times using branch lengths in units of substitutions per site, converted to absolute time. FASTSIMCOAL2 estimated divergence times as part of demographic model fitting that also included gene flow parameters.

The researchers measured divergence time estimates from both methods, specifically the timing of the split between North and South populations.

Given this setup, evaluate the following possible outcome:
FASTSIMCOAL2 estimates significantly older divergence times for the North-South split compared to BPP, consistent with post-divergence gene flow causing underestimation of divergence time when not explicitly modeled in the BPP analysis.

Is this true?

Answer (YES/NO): NO